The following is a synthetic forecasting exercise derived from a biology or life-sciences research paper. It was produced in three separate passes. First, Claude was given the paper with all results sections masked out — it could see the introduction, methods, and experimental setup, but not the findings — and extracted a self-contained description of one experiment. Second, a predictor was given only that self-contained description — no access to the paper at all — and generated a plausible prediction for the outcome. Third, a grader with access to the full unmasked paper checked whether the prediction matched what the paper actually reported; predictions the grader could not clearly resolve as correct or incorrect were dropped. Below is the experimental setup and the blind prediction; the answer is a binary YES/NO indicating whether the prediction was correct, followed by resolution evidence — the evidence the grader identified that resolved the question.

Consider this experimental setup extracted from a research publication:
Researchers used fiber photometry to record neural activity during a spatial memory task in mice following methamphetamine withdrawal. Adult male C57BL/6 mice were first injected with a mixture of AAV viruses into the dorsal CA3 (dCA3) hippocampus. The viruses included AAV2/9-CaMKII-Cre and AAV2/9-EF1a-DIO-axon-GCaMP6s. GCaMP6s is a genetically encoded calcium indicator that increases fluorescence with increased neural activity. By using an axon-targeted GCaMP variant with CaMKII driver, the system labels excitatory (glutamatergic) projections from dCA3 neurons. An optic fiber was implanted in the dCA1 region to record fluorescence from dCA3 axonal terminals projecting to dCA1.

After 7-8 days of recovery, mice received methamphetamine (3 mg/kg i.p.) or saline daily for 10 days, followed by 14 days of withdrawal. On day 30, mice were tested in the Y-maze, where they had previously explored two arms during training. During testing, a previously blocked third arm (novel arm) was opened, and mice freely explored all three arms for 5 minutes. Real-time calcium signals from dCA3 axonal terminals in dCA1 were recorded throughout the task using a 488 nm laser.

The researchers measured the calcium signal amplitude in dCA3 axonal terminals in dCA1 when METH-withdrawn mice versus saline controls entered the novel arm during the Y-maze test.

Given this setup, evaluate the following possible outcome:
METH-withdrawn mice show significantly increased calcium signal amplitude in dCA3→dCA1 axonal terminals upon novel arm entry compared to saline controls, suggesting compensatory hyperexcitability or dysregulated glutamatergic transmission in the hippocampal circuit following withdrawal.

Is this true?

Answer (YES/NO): NO